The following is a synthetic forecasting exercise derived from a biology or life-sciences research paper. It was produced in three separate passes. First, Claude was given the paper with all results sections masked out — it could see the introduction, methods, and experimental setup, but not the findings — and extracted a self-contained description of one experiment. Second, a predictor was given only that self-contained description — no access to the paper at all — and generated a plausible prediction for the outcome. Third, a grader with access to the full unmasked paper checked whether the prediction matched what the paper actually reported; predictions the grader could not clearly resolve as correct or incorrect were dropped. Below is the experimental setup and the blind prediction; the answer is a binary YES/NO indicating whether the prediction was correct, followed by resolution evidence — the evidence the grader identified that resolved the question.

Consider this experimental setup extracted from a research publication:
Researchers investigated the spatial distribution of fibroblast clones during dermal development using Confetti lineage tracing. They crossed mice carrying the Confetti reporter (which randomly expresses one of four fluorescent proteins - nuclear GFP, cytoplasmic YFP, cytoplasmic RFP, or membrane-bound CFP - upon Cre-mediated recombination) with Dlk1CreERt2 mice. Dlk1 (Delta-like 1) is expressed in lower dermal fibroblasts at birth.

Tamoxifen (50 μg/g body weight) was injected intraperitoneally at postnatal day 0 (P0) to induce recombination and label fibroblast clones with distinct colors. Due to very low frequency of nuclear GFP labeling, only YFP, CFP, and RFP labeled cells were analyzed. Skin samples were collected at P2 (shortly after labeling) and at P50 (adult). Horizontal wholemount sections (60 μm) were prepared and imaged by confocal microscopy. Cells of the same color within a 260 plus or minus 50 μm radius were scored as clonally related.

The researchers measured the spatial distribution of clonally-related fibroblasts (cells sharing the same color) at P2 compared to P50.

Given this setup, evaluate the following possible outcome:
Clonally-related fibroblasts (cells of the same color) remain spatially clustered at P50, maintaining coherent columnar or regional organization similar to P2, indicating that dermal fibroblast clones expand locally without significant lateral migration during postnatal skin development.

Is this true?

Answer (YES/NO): NO